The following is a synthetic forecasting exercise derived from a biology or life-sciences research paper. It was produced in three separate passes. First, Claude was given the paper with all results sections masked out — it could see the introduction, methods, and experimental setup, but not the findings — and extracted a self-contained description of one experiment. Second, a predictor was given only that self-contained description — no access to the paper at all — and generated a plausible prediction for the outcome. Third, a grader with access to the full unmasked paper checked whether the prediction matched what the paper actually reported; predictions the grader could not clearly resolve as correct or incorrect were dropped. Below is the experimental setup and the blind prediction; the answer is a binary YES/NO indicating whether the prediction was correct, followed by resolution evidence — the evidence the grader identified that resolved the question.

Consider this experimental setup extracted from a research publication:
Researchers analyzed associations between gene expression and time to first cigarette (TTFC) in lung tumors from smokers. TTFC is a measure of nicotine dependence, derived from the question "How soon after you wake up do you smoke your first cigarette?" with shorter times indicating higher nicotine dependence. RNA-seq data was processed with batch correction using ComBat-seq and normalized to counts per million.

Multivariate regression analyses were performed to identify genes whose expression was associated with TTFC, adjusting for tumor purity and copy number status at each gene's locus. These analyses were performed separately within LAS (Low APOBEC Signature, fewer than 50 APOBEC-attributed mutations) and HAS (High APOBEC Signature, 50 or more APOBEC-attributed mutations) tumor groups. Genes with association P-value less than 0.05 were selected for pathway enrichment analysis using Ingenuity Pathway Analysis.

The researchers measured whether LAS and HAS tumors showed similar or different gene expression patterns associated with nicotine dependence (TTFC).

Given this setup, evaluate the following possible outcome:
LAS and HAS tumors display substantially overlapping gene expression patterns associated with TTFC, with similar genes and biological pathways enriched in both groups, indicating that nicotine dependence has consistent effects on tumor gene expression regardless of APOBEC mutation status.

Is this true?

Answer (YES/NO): NO